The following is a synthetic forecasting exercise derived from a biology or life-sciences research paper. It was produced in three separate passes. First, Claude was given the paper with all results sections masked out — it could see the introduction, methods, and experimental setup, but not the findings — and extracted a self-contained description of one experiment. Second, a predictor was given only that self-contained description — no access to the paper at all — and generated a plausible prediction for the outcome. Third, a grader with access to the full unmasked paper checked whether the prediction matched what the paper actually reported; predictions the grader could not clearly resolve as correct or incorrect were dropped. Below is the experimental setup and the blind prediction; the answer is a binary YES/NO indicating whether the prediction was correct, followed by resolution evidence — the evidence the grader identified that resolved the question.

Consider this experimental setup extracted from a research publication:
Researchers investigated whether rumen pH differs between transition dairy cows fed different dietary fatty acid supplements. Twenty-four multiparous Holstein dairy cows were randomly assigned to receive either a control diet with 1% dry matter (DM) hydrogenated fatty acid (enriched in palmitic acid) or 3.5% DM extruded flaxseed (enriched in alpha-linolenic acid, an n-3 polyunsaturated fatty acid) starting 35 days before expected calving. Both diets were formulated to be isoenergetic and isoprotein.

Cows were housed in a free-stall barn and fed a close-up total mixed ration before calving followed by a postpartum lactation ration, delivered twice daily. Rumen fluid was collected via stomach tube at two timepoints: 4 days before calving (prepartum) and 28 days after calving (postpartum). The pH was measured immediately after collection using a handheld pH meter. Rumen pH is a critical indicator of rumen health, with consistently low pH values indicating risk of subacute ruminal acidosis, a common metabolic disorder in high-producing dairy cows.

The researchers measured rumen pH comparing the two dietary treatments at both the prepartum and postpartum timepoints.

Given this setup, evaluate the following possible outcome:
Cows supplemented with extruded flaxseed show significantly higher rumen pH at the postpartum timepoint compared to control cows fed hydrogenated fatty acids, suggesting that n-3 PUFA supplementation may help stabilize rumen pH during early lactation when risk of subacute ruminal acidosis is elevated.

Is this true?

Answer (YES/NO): NO